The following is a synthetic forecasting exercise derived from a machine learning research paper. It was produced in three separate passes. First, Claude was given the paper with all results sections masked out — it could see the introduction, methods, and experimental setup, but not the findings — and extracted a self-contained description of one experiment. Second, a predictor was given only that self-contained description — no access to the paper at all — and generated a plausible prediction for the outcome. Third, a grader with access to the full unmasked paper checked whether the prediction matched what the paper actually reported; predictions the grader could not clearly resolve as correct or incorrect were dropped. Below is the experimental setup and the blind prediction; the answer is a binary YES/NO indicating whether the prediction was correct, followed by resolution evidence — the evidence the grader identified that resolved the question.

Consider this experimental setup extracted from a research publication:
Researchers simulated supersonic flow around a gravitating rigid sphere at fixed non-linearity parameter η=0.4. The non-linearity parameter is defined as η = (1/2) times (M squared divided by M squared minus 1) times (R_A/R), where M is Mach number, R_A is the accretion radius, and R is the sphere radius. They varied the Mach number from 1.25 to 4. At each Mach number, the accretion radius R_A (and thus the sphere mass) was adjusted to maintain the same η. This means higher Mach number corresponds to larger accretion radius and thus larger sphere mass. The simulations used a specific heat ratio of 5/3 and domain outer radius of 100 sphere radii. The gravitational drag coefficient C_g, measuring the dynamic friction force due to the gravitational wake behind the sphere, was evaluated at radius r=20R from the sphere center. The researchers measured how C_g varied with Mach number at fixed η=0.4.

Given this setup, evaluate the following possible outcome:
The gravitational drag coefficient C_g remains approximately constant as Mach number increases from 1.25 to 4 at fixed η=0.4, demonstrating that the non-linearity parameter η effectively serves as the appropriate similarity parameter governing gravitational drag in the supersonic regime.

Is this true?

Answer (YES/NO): NO